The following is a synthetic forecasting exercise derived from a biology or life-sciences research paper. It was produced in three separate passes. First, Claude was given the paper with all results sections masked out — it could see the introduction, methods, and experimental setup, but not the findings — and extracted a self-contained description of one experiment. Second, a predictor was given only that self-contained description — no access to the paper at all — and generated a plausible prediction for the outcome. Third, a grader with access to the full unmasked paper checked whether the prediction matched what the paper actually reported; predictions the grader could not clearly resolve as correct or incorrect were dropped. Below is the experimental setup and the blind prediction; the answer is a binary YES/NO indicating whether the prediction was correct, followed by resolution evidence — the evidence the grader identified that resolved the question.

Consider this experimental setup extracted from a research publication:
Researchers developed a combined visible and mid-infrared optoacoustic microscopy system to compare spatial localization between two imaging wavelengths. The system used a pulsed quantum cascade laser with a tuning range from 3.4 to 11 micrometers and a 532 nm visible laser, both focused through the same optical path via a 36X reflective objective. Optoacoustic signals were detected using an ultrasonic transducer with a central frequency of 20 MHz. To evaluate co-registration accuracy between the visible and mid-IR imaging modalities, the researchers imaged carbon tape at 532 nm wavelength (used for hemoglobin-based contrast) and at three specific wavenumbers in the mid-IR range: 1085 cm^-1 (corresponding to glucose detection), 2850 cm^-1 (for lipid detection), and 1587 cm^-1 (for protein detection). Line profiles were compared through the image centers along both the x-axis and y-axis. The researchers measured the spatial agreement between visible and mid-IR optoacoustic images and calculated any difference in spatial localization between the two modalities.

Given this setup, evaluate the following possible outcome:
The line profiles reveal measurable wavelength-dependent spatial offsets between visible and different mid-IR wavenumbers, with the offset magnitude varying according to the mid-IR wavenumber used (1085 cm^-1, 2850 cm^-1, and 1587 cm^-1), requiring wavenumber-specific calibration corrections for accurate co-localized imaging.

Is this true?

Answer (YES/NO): NO